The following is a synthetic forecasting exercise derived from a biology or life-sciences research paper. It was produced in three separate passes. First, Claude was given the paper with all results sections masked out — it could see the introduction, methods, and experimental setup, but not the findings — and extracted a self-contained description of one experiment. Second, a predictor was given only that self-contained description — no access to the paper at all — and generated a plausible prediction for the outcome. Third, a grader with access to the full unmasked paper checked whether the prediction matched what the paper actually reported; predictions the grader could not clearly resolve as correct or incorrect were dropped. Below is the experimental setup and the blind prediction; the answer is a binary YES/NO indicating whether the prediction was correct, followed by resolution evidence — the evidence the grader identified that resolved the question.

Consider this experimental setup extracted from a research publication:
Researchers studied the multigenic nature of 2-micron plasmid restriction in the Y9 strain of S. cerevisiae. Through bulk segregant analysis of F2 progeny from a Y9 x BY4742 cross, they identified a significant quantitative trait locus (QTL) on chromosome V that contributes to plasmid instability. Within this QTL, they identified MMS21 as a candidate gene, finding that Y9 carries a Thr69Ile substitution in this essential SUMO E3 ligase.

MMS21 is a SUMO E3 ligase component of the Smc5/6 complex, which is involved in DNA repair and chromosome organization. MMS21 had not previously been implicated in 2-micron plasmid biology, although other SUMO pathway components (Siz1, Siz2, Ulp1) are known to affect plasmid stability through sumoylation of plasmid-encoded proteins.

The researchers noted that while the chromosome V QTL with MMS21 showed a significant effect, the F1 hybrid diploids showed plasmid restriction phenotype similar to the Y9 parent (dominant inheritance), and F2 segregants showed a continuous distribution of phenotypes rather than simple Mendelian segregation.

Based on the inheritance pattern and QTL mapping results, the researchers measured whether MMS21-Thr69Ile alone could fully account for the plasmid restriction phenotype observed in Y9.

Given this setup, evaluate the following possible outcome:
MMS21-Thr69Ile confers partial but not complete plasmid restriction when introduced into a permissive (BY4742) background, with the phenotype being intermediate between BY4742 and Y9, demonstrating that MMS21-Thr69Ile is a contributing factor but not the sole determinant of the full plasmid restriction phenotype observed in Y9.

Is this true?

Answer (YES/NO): NO